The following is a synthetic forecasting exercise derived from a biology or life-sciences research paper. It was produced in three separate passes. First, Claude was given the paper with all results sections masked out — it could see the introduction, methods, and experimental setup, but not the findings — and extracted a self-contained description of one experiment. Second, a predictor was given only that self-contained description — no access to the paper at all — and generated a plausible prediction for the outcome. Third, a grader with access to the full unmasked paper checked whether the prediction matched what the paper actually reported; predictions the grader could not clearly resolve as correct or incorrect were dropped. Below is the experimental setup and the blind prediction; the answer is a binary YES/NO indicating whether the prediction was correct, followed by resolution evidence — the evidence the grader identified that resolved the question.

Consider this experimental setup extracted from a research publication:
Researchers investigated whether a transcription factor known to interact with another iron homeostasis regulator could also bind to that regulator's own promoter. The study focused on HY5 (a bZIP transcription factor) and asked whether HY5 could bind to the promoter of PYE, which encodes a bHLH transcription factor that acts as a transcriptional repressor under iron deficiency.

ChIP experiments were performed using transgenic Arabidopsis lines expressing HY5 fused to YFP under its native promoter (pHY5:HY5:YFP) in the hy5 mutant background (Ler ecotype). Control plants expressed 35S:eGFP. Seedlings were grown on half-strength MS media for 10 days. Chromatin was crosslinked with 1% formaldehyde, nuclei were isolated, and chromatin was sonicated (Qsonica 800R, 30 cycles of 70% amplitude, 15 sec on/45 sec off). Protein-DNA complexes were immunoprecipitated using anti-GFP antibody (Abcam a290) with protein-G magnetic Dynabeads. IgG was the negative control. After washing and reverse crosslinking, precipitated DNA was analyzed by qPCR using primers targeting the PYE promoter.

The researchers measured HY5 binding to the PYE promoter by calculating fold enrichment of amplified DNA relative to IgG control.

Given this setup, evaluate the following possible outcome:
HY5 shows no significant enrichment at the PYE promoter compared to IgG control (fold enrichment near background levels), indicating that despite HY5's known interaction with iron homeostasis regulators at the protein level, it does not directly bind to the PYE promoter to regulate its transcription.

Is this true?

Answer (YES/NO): NO